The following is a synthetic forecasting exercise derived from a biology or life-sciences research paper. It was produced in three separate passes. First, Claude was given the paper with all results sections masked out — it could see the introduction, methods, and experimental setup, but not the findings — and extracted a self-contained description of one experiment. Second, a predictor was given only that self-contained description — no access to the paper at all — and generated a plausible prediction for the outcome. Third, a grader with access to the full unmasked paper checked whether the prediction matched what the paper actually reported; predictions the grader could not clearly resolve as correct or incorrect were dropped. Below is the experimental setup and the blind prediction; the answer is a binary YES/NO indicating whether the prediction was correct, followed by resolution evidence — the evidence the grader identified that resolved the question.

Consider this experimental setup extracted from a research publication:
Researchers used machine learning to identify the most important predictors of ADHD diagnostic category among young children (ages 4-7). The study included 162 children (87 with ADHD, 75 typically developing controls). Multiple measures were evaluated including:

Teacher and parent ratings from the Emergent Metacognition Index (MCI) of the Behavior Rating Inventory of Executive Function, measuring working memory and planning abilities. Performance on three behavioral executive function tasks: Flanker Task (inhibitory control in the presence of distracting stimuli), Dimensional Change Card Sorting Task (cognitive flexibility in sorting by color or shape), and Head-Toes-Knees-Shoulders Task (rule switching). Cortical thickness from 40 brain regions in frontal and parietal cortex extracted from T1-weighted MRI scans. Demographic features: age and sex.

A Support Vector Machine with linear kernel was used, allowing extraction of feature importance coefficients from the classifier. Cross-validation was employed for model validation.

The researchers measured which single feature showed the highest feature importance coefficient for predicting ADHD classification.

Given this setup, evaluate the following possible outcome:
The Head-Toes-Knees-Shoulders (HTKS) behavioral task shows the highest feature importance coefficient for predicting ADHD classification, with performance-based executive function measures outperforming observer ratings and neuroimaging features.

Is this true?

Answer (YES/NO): NO